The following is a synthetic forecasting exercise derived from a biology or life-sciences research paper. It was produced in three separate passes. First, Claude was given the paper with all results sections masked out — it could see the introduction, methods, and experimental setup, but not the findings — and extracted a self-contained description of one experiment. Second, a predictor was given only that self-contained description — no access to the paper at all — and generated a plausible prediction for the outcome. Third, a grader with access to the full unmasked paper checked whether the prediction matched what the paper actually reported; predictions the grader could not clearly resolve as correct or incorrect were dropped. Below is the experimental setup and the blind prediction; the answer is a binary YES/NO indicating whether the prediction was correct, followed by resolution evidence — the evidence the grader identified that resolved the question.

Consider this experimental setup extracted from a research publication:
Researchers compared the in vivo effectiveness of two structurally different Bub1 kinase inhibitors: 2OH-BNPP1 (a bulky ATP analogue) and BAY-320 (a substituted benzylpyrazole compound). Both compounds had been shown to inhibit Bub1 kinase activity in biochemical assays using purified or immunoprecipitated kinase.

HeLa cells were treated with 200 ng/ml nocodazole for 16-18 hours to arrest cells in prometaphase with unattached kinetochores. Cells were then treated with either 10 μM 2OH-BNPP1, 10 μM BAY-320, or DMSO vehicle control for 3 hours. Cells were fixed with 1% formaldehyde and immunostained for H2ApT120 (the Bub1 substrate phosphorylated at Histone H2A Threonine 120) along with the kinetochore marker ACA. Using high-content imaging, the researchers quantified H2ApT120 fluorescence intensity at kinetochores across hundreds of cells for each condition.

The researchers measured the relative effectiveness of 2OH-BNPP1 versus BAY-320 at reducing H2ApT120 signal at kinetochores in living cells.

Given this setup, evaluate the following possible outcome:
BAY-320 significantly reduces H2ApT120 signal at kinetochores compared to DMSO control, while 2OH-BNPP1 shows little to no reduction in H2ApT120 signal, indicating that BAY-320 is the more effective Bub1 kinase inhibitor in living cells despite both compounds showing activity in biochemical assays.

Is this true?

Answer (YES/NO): YES